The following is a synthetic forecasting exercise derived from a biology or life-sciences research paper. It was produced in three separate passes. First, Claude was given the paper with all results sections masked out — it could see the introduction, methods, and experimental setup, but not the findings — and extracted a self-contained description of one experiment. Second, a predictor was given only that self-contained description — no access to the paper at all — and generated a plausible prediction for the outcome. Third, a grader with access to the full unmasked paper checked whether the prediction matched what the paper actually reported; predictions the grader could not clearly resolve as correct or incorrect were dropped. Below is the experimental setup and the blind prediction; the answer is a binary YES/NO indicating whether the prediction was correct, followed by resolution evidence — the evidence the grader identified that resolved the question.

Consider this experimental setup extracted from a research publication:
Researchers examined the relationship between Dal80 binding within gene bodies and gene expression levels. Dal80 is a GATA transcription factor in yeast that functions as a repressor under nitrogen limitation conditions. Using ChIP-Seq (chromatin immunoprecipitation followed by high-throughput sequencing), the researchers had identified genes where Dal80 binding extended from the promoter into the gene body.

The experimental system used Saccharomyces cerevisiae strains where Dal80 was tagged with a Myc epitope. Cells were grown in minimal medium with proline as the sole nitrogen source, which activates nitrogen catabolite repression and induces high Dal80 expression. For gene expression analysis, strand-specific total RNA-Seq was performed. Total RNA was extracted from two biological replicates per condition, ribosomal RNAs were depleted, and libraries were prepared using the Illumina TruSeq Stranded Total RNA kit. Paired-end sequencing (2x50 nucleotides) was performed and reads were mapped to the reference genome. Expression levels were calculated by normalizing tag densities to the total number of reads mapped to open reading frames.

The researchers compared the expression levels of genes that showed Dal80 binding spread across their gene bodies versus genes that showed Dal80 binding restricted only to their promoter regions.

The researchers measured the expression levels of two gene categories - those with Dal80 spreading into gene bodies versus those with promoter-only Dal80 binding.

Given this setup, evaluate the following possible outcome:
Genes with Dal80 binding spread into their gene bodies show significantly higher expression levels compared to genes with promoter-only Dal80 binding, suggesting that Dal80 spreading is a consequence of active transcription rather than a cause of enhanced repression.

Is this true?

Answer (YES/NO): YES